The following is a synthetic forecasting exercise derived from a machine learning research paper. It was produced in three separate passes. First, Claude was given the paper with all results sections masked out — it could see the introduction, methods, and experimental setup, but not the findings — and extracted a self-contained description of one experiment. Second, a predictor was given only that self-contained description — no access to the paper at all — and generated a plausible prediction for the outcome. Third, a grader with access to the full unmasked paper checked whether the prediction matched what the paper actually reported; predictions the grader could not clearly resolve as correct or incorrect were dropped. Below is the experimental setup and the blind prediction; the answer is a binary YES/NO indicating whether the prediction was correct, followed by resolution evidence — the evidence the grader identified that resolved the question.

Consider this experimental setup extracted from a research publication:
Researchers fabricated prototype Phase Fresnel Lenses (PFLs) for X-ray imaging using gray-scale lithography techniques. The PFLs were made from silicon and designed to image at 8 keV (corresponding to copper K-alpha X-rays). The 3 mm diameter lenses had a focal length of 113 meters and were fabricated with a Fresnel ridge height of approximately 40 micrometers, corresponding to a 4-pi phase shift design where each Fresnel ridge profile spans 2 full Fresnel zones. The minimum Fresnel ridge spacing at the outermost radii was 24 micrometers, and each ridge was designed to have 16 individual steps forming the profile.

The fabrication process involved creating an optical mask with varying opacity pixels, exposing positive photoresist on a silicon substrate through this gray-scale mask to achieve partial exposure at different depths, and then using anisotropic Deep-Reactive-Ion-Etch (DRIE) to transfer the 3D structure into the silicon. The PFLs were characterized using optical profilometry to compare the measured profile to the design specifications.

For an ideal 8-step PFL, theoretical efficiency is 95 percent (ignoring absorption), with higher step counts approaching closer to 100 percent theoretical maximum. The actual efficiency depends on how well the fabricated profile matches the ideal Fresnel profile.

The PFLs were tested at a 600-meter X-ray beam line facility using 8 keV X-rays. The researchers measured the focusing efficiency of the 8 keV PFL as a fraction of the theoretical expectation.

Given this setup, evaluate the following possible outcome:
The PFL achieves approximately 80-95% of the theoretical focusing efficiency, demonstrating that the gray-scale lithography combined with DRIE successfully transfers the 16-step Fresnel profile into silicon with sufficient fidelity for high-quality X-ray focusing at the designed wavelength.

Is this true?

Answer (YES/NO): NO